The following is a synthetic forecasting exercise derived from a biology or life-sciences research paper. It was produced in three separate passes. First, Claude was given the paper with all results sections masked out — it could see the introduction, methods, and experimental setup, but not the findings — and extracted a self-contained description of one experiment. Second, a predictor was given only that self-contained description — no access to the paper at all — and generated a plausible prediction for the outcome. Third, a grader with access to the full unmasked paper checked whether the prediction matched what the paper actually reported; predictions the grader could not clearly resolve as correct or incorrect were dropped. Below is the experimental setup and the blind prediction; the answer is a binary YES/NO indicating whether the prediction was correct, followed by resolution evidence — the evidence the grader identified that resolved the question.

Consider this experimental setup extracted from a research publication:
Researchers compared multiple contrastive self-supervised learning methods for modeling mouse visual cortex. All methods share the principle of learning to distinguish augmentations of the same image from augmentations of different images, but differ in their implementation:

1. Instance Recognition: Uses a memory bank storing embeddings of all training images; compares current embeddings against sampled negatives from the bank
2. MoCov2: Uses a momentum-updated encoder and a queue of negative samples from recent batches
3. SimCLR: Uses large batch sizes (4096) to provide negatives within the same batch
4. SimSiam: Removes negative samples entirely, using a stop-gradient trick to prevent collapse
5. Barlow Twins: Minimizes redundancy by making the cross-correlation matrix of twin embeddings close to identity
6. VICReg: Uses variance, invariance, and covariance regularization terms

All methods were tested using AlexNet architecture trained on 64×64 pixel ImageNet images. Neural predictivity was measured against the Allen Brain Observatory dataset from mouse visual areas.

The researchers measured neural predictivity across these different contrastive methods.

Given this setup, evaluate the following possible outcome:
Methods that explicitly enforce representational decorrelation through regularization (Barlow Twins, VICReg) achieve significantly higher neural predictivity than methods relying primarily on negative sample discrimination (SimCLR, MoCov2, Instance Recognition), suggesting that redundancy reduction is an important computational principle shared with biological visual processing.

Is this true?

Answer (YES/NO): NO